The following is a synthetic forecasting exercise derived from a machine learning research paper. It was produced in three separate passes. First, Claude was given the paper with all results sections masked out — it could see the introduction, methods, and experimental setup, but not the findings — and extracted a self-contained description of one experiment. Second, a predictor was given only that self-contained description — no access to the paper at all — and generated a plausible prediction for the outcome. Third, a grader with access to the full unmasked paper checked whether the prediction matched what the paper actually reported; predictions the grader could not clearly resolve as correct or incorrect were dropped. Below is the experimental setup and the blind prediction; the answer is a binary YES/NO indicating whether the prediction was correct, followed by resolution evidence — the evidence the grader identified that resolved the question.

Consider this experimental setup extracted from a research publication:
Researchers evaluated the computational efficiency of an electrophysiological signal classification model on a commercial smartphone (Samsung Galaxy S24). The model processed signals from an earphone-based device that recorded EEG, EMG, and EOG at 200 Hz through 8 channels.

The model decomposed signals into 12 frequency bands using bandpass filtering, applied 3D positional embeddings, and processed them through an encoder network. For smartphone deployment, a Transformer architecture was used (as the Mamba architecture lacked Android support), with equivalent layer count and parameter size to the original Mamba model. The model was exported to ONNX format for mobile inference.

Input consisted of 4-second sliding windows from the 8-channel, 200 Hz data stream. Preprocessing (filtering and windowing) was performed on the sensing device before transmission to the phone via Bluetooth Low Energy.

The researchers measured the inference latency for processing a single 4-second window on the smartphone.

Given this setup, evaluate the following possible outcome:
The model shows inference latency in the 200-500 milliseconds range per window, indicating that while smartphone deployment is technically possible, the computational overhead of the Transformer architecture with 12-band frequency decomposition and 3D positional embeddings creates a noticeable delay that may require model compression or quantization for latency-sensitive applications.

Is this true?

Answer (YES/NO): NO